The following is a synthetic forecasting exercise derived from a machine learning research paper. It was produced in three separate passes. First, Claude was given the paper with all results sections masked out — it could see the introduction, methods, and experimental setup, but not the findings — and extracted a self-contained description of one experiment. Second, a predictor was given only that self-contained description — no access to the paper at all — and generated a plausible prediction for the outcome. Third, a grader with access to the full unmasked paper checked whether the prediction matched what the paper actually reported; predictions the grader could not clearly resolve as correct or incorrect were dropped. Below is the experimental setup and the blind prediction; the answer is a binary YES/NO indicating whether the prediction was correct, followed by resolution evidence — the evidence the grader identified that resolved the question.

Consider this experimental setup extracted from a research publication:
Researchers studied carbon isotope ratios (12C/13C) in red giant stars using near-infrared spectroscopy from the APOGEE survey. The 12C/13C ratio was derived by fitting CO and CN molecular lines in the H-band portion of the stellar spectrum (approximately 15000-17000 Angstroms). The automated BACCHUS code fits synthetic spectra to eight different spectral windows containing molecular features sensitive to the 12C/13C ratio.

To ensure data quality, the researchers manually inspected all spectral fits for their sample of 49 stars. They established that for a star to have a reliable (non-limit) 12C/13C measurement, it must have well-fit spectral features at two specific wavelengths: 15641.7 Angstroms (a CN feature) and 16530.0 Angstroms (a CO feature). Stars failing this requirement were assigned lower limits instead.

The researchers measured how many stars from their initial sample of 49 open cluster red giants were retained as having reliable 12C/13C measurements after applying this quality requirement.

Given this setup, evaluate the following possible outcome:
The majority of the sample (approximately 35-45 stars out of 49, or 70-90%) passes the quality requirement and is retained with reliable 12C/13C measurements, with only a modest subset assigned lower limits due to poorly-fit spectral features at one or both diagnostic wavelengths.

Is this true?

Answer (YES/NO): YES